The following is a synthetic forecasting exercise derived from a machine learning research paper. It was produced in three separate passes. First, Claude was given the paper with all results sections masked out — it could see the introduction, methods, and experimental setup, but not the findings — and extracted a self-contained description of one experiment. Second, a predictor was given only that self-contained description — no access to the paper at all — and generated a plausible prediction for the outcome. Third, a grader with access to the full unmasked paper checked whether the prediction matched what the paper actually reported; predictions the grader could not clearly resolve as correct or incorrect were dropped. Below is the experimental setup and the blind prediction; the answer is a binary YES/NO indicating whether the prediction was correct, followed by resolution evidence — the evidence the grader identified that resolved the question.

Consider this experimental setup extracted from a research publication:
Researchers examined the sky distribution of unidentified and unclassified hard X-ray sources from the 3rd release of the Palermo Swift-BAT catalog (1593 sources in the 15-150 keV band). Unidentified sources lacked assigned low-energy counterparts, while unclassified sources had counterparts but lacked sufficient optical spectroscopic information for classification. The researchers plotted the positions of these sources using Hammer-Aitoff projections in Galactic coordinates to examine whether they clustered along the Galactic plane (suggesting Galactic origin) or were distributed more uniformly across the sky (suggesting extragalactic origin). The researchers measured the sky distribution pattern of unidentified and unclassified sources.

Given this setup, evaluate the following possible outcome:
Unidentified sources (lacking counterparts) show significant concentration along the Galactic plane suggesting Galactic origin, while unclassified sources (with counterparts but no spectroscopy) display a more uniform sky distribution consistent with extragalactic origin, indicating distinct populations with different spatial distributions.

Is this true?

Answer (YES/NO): NO